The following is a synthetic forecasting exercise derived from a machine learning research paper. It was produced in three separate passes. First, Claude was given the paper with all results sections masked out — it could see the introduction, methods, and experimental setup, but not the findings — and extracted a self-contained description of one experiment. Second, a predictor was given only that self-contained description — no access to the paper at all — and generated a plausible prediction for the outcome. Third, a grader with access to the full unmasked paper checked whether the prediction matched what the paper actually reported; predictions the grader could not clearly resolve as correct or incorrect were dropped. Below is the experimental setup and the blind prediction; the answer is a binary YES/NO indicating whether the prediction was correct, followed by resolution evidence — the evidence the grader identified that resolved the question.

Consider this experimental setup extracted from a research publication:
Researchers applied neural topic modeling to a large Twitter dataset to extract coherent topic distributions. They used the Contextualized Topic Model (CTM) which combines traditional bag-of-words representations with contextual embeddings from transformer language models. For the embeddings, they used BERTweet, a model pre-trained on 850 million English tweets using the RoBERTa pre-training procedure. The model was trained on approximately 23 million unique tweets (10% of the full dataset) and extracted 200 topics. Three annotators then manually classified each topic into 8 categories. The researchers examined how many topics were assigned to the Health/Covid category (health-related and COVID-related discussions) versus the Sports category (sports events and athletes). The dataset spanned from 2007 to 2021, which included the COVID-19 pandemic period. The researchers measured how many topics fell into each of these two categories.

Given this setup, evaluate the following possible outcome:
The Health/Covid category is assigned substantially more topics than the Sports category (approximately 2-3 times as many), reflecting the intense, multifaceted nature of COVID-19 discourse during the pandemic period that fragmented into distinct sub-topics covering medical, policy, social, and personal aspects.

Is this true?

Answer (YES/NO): NO